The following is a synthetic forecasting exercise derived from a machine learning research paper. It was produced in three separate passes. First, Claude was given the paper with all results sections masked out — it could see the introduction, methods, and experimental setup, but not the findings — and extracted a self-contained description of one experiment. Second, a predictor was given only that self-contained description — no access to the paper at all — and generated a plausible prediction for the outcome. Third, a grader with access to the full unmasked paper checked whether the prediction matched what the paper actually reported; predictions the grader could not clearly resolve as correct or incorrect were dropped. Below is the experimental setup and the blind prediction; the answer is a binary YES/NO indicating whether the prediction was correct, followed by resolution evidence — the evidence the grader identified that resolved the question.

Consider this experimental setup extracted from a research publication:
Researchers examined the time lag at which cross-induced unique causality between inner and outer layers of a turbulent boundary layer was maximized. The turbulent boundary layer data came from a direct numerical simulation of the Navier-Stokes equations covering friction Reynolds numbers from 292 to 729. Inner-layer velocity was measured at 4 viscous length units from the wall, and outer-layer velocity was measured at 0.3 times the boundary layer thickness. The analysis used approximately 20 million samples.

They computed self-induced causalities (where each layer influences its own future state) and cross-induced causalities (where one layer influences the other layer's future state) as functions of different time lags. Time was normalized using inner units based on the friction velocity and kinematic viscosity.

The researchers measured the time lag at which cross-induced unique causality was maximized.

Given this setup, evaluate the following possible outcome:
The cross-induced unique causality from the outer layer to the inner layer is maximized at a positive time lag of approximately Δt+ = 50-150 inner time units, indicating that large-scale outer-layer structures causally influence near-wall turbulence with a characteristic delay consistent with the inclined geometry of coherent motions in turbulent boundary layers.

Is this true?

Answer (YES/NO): YES